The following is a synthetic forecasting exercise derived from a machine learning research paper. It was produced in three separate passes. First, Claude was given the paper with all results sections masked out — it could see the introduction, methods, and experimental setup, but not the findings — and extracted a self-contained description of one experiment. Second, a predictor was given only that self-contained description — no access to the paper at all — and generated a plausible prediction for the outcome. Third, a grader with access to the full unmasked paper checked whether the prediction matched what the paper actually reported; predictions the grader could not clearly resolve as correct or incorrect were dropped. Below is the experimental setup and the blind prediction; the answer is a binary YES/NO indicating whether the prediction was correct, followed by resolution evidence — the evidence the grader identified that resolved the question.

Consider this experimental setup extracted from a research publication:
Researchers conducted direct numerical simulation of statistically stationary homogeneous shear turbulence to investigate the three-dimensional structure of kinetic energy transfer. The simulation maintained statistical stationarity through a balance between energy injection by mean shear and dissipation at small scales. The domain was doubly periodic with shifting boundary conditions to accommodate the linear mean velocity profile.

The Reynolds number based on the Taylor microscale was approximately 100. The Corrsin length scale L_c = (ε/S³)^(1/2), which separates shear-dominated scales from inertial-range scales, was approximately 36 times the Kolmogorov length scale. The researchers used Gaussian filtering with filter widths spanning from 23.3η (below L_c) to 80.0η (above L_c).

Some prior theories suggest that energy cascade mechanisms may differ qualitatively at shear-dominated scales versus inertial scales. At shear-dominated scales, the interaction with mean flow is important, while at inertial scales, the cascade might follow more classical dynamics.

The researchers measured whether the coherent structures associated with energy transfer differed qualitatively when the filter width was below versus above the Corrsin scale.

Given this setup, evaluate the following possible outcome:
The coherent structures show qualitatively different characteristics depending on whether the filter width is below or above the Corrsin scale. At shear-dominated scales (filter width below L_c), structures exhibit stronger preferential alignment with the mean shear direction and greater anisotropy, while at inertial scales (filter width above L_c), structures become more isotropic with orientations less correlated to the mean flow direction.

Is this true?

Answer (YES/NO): NO